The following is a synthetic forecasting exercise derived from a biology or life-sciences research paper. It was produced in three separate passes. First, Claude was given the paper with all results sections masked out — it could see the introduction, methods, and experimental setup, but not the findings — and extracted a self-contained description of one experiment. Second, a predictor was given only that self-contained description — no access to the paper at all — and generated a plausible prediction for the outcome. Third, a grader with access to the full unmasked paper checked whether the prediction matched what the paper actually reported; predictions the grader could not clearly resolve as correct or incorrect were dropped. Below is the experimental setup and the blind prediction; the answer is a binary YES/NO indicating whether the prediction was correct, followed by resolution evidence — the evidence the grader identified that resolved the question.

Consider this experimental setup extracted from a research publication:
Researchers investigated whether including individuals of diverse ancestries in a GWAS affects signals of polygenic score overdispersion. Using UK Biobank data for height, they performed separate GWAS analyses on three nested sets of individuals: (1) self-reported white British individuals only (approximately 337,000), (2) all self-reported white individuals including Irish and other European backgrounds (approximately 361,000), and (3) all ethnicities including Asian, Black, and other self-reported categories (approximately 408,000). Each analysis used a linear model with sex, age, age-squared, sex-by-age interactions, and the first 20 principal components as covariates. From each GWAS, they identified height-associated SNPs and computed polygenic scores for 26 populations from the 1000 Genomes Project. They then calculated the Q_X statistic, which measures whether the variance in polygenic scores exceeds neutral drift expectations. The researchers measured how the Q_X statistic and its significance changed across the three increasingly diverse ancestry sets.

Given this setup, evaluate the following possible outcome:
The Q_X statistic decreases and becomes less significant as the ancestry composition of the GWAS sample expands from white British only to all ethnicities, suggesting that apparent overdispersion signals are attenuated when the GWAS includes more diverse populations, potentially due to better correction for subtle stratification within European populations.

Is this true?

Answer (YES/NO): NO